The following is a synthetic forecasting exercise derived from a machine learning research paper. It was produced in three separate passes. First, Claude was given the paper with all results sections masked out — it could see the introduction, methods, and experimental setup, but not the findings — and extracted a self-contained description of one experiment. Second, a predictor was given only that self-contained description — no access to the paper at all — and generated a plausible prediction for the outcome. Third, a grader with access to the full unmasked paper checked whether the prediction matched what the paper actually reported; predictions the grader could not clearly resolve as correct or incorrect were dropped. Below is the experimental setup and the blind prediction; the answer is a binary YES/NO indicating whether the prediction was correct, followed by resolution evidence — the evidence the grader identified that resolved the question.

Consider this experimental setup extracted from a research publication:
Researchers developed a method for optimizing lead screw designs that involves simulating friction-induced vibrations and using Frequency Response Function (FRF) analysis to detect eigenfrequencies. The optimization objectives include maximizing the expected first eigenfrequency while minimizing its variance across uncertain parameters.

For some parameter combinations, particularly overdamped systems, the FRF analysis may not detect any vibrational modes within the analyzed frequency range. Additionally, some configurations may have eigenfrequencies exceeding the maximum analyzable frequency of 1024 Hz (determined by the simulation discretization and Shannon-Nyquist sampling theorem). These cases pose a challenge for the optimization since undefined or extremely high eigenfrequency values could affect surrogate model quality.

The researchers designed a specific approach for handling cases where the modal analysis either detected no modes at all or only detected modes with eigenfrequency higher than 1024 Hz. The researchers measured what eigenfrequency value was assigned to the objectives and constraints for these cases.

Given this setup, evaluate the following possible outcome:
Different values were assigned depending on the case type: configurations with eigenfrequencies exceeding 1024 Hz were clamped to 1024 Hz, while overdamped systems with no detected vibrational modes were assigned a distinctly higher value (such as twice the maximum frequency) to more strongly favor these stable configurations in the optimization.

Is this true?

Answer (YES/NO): NO